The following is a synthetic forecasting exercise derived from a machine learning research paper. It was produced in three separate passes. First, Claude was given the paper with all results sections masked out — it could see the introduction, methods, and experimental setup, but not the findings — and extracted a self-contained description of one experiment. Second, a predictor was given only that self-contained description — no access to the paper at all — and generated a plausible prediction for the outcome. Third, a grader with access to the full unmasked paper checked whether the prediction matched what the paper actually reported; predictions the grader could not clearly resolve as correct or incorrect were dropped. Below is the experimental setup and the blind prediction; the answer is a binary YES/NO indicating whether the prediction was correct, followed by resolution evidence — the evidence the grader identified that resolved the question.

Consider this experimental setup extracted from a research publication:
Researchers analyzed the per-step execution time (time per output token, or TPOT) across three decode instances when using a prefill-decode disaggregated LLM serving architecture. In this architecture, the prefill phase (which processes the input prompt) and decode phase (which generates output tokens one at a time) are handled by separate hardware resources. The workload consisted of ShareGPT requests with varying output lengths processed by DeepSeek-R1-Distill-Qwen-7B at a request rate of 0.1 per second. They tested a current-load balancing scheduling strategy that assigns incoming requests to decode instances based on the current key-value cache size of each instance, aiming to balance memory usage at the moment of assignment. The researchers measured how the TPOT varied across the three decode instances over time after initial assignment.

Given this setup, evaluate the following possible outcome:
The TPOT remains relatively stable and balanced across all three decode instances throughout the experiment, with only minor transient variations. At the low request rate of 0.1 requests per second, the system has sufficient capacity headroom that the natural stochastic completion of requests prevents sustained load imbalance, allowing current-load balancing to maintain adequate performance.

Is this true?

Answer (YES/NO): NO